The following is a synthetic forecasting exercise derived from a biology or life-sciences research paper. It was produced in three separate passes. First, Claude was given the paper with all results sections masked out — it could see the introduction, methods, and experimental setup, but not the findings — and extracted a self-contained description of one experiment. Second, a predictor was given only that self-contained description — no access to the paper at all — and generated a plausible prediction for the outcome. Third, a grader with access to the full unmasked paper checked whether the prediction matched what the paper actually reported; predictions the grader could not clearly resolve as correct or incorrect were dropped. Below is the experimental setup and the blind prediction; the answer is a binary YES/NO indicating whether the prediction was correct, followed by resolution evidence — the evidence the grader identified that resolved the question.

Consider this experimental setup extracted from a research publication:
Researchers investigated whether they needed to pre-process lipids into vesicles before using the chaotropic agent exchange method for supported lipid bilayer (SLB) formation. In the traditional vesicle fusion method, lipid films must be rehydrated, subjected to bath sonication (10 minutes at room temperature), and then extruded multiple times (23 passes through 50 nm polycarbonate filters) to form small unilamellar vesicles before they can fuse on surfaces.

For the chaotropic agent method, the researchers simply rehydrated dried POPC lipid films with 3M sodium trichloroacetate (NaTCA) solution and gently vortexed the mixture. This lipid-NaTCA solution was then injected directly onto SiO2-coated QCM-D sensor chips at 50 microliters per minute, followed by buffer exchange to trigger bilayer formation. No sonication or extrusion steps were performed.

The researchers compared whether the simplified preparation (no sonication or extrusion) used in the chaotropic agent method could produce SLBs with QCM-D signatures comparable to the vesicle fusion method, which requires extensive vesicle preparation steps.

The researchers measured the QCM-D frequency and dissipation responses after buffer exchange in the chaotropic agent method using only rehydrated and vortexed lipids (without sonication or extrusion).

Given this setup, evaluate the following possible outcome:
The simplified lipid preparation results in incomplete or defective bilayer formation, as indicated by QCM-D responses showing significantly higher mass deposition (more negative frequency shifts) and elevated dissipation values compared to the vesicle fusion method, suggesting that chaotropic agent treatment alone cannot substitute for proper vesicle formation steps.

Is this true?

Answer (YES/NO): NO